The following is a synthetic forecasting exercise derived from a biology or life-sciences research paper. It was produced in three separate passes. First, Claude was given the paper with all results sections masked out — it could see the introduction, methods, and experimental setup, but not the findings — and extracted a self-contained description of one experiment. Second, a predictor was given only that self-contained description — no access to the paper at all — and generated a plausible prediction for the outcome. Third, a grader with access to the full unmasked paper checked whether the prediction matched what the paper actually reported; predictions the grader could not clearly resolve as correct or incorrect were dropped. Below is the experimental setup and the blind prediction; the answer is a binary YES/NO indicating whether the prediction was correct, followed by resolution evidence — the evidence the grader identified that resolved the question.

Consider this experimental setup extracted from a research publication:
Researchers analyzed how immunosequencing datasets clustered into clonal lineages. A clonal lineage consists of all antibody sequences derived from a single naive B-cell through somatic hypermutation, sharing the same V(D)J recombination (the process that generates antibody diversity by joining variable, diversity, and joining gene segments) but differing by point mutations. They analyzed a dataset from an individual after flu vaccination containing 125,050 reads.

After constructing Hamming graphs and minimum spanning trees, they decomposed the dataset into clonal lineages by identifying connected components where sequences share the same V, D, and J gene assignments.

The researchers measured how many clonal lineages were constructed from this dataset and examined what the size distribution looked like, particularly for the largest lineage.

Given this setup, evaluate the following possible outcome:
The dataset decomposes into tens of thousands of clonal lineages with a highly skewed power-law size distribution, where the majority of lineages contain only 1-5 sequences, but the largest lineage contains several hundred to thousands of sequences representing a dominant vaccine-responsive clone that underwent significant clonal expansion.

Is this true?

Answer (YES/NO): NO